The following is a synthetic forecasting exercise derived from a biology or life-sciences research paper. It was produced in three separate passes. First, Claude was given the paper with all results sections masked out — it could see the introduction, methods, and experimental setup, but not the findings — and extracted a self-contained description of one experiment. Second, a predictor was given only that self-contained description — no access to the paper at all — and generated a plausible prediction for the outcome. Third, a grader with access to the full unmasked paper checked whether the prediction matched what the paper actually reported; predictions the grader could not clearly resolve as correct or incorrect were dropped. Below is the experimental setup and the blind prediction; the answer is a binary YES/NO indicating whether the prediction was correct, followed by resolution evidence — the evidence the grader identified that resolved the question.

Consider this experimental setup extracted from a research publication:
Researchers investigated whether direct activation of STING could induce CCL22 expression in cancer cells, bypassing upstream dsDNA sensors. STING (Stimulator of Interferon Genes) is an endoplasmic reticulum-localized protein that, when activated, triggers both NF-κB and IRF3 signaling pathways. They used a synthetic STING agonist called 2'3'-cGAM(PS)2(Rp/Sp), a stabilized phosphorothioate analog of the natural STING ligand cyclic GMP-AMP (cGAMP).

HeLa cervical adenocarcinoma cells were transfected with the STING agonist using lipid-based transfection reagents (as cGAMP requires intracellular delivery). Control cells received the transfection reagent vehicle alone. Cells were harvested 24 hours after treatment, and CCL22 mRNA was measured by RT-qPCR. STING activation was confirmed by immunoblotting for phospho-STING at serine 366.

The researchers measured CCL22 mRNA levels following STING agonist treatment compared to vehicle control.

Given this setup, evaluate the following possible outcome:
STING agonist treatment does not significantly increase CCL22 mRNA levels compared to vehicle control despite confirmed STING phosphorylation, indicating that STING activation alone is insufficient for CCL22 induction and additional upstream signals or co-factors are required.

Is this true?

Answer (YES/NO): NO